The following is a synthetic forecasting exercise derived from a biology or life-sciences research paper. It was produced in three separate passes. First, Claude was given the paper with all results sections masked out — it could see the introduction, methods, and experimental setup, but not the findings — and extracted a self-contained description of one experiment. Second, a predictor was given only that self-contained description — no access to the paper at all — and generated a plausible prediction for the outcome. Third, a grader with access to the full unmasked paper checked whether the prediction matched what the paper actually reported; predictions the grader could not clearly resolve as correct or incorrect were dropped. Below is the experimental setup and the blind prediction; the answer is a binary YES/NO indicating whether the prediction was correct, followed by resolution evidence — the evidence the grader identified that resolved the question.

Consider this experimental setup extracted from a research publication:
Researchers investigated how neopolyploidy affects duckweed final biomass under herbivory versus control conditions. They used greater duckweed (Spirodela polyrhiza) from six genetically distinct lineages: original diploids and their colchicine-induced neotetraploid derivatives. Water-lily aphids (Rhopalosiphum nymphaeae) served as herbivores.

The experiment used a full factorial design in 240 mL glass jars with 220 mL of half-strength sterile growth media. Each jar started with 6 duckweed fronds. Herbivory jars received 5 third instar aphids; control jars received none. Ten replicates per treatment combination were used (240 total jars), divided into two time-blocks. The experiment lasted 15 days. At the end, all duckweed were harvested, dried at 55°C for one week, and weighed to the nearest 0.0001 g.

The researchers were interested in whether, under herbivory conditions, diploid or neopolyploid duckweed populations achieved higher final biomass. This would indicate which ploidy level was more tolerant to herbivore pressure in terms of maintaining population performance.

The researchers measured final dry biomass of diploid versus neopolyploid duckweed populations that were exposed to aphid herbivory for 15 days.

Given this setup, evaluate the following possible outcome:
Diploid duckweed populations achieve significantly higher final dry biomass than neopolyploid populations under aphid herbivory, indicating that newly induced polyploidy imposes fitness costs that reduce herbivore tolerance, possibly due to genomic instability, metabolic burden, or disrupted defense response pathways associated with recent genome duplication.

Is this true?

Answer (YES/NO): NO